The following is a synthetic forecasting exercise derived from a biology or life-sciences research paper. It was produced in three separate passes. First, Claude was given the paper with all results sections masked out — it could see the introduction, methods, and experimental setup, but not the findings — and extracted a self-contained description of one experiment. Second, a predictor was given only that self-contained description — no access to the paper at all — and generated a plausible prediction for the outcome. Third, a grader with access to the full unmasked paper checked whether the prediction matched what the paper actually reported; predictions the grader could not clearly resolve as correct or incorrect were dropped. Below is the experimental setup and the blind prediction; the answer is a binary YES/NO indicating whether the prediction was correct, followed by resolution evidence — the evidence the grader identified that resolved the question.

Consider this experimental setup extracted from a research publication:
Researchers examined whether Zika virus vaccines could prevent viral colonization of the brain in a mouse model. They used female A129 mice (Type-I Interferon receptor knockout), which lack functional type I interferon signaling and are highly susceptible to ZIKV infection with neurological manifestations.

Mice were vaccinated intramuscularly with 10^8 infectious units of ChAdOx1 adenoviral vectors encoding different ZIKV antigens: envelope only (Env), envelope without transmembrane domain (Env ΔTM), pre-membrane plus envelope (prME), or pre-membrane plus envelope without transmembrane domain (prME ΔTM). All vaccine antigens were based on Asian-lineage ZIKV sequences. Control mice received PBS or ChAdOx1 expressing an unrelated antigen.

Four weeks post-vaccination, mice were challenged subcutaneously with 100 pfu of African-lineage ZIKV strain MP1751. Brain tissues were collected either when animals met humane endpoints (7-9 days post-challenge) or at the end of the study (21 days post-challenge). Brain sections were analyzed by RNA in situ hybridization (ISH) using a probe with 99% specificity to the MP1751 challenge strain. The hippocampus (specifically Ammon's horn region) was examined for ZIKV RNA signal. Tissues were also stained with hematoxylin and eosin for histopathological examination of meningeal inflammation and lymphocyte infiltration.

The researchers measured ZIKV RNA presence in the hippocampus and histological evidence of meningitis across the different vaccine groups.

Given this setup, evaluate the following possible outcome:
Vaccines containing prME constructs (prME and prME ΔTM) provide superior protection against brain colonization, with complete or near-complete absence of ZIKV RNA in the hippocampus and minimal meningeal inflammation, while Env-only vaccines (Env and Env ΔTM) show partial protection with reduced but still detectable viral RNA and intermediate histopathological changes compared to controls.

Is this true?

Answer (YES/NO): NO